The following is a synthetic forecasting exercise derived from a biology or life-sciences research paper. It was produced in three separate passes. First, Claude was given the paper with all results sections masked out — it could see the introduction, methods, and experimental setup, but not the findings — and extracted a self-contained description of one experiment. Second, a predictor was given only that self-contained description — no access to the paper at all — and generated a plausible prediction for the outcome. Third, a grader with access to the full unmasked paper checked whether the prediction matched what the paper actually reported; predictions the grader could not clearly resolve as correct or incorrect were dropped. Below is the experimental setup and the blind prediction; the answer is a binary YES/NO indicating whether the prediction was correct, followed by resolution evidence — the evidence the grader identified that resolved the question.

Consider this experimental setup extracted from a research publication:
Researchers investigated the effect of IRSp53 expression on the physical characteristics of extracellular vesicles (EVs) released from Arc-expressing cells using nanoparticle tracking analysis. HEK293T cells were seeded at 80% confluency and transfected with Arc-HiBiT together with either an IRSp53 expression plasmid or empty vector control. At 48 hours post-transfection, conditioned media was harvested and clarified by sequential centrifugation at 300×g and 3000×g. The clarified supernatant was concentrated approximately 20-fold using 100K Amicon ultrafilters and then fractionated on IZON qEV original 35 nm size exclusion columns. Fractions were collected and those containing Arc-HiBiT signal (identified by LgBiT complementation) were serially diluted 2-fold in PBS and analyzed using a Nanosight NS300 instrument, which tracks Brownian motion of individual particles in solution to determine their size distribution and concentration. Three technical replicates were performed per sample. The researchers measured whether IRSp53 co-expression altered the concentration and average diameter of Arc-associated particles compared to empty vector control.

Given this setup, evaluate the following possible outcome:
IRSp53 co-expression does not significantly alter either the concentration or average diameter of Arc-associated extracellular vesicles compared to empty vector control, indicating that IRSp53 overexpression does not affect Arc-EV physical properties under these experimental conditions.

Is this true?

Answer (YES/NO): NO